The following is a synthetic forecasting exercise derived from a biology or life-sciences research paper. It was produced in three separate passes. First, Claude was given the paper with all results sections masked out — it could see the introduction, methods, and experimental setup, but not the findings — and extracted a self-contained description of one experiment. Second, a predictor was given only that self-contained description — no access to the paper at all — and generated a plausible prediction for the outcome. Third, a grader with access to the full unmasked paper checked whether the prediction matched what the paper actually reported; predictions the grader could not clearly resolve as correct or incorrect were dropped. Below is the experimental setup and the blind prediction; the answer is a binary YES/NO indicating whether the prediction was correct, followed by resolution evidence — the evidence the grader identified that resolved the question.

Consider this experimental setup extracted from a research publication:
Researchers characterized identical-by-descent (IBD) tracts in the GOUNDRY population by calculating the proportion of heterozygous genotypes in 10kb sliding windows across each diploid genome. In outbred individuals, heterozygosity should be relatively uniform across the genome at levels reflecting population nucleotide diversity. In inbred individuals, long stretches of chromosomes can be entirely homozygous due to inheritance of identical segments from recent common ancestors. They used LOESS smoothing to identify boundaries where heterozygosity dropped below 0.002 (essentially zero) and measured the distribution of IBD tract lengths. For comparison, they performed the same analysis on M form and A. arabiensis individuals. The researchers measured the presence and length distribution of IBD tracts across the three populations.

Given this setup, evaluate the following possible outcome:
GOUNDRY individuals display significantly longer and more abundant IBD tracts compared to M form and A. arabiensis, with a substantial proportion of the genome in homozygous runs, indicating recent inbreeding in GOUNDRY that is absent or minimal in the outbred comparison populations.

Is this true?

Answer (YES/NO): YES